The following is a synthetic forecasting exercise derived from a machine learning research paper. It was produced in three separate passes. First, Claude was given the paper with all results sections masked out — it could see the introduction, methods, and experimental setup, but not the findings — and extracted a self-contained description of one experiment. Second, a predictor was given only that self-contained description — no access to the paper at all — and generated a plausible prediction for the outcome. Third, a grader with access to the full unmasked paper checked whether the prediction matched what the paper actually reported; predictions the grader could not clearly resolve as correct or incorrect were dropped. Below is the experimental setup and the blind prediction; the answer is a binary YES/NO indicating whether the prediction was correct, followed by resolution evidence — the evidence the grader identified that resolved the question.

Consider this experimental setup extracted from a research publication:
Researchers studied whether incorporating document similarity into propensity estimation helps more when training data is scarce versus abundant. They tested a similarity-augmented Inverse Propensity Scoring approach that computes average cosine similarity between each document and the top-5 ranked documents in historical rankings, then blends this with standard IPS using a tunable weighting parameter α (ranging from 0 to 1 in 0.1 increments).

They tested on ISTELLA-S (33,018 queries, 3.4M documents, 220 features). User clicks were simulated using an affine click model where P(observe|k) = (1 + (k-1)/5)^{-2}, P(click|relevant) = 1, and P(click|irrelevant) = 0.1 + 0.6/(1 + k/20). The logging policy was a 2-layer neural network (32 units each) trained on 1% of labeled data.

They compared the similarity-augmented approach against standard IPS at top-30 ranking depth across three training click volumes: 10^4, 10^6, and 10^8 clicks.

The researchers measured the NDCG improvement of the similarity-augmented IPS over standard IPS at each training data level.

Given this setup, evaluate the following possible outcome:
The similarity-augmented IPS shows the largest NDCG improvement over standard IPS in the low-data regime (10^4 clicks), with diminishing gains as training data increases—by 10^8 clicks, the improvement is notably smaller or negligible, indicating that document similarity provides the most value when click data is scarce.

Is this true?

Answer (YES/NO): YES